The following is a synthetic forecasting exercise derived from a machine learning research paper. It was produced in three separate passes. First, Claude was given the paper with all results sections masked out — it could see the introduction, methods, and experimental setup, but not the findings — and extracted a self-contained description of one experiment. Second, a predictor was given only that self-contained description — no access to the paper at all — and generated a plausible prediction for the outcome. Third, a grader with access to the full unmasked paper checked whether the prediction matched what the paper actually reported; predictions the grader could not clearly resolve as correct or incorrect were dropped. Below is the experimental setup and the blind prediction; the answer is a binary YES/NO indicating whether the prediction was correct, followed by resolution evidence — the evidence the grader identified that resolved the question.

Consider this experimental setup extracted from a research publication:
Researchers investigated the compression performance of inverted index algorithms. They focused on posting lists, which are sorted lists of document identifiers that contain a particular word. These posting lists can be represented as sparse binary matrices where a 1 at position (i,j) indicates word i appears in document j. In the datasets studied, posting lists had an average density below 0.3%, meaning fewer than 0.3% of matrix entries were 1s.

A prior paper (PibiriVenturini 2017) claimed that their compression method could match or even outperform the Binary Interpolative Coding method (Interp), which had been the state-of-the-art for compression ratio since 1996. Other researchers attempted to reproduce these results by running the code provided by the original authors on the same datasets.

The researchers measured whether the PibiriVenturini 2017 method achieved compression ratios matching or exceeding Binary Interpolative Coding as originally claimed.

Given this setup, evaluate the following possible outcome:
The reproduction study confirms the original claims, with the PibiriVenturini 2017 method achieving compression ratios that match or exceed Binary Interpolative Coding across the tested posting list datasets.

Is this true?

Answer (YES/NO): NO